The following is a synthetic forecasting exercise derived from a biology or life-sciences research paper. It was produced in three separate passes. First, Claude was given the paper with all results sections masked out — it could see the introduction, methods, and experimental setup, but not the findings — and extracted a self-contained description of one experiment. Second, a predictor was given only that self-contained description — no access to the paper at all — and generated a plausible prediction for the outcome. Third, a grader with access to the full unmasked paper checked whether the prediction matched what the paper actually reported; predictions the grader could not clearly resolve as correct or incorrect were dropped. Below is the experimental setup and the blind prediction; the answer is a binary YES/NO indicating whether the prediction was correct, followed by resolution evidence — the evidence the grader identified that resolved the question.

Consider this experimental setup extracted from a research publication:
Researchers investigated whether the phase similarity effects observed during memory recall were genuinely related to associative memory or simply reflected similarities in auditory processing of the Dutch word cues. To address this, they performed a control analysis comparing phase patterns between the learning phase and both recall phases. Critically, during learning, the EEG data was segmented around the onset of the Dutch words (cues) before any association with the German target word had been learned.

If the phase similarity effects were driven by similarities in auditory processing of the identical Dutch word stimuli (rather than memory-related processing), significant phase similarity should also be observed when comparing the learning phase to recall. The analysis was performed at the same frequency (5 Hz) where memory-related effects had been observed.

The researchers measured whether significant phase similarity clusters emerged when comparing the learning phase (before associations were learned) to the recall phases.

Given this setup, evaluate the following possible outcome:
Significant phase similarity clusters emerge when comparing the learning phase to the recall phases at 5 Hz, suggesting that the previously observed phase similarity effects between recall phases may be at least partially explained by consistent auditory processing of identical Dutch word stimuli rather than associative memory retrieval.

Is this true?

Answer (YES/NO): NO